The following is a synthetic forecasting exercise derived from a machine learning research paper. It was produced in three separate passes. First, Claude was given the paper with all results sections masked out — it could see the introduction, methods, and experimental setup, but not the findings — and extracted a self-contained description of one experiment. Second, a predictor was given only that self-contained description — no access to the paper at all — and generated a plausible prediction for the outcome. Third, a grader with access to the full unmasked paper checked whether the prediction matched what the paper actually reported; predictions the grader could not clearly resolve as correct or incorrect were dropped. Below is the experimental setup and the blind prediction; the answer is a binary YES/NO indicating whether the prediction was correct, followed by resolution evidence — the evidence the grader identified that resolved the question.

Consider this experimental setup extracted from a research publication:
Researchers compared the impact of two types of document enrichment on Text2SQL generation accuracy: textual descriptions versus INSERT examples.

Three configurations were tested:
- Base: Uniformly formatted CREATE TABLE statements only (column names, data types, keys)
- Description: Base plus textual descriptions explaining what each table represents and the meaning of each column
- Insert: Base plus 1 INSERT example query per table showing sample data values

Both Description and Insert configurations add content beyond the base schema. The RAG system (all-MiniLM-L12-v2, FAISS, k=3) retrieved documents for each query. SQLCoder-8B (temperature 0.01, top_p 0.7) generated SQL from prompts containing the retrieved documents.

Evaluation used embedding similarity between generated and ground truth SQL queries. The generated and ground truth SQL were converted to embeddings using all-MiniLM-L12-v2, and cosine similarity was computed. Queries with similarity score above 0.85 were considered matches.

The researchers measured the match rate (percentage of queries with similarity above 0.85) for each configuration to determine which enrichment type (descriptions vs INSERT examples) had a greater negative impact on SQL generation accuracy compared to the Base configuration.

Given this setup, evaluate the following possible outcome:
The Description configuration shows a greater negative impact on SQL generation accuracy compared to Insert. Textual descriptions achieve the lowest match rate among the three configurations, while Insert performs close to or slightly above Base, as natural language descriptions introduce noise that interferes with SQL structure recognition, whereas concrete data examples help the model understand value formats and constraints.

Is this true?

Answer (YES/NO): YES